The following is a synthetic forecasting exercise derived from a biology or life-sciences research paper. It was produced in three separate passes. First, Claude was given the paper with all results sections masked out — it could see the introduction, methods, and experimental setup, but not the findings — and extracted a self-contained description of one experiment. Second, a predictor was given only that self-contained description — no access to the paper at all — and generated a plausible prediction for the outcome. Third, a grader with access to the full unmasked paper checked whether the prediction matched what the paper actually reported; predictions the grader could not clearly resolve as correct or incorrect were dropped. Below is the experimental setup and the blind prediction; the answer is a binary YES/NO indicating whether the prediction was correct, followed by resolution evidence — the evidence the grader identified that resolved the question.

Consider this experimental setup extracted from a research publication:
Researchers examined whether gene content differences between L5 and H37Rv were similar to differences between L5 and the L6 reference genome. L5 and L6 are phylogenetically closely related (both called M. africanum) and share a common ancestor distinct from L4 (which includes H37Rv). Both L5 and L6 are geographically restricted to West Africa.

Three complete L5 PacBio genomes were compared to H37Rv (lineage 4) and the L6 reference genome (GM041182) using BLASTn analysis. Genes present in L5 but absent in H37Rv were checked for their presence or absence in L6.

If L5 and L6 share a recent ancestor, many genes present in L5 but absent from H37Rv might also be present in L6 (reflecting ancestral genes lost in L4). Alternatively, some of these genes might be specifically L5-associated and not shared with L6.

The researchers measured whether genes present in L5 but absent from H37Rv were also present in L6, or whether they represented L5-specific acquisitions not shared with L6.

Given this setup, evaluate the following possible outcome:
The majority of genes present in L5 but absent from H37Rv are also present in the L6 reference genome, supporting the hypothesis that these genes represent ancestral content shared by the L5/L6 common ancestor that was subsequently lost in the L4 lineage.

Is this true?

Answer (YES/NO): NO